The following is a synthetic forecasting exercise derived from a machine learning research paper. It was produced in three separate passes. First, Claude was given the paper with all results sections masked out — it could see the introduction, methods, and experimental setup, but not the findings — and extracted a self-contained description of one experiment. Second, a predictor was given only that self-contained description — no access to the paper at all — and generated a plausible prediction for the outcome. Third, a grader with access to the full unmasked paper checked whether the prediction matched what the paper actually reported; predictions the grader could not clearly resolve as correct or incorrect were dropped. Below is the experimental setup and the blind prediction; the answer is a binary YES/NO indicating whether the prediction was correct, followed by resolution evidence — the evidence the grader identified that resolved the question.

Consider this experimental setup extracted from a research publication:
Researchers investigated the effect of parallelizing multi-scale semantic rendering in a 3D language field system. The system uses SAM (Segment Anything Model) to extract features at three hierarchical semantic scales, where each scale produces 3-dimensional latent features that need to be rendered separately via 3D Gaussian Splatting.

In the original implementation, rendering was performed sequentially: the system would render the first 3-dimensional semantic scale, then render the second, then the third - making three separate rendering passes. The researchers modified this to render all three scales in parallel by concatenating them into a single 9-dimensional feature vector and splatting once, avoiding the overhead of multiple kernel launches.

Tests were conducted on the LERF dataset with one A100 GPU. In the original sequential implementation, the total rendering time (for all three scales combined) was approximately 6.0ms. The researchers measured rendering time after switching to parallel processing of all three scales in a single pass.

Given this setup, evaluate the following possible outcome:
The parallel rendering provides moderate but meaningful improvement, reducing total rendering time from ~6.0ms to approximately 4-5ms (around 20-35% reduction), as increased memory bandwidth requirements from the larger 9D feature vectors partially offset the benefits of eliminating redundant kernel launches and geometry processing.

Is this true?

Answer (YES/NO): NO